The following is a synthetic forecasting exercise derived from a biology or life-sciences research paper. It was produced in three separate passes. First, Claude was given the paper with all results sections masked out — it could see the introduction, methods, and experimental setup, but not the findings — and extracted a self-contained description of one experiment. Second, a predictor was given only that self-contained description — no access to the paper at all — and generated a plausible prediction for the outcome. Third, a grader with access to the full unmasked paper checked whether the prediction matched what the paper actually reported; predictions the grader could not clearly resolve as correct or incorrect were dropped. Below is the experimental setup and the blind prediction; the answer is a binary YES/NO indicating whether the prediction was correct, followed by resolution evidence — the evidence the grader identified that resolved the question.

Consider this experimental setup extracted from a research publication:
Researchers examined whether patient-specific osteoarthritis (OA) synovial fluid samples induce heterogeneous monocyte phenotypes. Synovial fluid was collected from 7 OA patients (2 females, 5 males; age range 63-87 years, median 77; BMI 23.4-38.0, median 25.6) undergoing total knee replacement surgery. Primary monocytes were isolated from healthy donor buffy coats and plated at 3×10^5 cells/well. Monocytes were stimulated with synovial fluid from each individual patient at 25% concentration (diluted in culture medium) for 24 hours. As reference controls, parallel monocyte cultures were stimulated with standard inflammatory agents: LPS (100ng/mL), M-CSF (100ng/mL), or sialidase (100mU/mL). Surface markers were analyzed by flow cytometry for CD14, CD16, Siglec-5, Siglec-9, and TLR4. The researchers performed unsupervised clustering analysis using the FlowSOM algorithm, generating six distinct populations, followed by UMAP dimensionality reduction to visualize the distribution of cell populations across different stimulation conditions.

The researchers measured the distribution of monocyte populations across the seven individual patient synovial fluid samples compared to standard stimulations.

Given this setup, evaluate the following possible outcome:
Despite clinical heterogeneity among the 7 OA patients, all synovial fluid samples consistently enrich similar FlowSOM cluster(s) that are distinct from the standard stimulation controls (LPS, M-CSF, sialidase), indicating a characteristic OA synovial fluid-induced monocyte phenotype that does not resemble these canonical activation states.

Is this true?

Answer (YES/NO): NO